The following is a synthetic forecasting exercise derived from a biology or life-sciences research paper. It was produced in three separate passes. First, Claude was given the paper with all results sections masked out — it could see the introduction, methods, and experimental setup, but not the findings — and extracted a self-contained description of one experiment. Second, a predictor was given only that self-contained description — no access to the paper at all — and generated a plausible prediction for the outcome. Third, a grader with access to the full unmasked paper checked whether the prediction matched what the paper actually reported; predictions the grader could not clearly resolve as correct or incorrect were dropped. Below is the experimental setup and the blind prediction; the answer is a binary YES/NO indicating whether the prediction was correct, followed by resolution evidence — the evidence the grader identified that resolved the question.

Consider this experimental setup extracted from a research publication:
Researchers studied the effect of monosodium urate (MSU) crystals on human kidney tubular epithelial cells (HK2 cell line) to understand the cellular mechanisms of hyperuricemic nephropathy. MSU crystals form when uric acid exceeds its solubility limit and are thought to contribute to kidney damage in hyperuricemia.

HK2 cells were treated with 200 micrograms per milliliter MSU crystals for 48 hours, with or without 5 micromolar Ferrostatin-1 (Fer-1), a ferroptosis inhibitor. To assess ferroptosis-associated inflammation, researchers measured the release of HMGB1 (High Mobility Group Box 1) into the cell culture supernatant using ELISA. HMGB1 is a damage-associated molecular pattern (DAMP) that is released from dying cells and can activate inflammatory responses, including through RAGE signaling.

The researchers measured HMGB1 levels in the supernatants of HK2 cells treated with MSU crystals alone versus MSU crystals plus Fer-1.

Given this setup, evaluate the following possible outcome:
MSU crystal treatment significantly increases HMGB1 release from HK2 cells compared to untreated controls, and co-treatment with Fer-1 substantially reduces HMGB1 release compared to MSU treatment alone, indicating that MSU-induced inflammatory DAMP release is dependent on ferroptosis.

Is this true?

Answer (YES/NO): YES